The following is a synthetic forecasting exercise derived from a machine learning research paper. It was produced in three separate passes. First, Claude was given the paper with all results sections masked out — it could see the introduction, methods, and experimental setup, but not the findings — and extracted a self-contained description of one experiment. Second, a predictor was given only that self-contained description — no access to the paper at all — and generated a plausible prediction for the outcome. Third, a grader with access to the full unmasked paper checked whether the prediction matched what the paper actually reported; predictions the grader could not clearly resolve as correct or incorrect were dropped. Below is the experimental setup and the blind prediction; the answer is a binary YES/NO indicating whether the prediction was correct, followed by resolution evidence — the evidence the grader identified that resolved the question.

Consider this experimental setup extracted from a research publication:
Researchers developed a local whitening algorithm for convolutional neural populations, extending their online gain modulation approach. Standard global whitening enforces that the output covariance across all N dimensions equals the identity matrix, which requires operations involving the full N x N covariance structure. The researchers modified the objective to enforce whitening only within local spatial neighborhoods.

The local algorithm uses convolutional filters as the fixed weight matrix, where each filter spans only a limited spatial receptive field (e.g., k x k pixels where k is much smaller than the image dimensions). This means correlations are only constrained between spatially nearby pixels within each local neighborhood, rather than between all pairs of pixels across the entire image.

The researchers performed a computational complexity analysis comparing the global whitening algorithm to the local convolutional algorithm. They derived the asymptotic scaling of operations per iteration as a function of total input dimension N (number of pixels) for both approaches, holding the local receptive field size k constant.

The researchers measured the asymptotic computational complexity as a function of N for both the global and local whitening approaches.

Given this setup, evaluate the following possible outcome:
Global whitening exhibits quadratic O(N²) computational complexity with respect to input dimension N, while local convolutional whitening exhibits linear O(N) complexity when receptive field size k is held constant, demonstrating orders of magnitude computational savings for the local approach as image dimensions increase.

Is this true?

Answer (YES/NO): YES